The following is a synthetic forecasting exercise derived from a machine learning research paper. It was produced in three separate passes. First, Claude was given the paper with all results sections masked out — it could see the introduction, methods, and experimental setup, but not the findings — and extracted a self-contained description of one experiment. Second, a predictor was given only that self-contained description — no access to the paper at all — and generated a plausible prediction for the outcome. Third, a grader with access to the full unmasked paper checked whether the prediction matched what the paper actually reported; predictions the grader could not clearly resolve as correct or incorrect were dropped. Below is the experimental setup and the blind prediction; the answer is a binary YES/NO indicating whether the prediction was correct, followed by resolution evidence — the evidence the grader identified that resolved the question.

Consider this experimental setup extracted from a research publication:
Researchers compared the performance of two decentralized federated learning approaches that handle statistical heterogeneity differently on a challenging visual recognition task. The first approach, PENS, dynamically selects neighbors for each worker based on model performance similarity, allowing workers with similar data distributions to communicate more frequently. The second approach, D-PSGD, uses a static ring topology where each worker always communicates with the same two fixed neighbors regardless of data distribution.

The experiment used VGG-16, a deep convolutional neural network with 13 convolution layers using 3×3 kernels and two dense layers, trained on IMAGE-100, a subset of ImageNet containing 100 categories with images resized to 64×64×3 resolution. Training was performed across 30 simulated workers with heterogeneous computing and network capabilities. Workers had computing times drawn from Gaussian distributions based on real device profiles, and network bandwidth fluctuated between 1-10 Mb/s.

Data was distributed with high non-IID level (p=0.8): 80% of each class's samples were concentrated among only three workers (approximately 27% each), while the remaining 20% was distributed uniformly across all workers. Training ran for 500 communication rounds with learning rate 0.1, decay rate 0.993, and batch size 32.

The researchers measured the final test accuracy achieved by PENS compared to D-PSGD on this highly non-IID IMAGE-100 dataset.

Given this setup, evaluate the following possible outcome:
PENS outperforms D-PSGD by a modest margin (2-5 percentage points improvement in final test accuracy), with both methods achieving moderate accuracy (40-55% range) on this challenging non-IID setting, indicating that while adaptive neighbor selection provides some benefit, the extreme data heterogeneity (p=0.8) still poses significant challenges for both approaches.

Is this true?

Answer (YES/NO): NO